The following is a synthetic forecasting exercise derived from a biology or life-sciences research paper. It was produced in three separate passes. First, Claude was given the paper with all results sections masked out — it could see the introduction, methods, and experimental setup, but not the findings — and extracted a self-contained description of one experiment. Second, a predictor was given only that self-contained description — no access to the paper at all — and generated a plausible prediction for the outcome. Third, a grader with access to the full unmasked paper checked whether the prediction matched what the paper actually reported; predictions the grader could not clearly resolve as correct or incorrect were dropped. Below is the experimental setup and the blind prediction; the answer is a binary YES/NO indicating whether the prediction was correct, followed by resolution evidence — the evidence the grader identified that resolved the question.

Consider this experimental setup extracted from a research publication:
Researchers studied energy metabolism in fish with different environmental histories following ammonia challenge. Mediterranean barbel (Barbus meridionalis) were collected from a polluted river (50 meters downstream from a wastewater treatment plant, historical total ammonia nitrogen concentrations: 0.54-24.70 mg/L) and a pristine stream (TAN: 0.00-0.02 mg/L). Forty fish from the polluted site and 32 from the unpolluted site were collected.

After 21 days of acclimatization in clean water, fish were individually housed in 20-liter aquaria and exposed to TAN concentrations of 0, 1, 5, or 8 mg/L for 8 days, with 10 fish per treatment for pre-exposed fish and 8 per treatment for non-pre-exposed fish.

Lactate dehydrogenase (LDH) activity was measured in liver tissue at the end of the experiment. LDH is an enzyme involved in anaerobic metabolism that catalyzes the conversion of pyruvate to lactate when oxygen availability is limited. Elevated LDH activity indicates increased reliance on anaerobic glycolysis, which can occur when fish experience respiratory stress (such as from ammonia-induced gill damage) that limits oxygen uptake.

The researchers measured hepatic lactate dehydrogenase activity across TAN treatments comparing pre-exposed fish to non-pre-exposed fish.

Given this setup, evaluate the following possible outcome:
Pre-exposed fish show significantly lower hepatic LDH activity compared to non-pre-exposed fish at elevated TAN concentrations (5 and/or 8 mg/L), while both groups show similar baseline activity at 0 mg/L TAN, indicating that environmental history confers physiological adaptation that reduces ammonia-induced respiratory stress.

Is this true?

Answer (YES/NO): NO